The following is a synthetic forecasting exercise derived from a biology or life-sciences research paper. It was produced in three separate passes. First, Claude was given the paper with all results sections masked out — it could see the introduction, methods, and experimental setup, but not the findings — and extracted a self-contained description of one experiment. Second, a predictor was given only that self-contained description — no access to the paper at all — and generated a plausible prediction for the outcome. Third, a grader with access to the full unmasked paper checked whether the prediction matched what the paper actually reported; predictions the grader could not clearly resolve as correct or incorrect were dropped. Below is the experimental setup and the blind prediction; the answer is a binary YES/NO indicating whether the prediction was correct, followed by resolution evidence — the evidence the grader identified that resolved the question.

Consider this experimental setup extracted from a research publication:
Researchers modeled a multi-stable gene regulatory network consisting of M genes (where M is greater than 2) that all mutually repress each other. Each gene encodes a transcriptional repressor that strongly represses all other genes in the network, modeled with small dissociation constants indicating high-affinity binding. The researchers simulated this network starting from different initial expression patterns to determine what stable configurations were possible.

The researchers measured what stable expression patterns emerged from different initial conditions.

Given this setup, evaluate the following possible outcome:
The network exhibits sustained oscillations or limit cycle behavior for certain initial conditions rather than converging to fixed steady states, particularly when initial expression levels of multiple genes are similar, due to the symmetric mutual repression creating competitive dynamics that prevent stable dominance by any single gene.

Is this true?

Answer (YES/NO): NO